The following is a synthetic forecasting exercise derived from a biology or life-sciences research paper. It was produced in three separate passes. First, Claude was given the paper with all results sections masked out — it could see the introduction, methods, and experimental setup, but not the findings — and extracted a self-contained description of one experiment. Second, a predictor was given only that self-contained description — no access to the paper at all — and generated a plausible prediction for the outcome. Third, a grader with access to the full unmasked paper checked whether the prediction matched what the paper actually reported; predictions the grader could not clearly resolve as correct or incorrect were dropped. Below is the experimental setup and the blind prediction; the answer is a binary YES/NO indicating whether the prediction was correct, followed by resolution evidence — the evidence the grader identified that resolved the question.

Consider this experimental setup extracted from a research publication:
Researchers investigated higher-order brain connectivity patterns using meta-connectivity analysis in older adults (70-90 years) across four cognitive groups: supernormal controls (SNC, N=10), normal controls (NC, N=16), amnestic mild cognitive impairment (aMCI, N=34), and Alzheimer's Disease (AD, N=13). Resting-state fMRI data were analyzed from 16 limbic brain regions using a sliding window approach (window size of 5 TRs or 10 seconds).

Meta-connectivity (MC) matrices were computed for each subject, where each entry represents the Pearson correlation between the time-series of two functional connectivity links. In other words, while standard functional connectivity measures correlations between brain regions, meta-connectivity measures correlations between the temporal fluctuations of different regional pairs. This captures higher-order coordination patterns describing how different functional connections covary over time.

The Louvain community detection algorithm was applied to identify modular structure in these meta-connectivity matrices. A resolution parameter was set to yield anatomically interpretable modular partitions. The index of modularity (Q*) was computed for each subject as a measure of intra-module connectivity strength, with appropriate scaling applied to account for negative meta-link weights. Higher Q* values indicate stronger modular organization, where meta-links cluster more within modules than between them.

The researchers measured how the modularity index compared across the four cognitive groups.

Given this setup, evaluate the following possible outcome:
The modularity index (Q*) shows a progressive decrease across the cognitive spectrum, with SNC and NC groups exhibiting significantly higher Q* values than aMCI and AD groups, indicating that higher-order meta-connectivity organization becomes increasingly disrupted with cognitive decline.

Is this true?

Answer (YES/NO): NO